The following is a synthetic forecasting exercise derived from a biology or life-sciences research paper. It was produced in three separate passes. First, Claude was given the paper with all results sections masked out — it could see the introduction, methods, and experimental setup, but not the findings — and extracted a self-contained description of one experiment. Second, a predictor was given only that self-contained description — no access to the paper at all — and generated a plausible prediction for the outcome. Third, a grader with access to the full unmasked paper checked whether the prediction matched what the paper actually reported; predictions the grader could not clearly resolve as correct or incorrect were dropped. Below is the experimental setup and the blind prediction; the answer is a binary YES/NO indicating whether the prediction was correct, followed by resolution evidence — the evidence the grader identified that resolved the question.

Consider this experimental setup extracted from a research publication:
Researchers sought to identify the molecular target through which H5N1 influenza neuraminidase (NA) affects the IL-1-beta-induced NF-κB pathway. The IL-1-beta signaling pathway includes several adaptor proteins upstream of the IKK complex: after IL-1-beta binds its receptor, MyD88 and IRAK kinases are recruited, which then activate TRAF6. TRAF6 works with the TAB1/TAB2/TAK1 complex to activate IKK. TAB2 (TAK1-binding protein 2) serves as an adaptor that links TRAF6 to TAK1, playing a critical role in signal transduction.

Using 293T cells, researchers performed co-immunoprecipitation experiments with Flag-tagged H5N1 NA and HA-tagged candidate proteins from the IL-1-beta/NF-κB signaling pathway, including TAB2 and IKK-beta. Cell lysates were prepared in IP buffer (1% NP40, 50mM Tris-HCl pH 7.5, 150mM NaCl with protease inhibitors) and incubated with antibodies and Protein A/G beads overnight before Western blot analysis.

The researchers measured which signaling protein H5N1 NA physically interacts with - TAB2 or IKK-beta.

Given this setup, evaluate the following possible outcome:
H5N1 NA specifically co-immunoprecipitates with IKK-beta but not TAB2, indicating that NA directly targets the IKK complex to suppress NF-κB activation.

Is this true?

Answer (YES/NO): NO